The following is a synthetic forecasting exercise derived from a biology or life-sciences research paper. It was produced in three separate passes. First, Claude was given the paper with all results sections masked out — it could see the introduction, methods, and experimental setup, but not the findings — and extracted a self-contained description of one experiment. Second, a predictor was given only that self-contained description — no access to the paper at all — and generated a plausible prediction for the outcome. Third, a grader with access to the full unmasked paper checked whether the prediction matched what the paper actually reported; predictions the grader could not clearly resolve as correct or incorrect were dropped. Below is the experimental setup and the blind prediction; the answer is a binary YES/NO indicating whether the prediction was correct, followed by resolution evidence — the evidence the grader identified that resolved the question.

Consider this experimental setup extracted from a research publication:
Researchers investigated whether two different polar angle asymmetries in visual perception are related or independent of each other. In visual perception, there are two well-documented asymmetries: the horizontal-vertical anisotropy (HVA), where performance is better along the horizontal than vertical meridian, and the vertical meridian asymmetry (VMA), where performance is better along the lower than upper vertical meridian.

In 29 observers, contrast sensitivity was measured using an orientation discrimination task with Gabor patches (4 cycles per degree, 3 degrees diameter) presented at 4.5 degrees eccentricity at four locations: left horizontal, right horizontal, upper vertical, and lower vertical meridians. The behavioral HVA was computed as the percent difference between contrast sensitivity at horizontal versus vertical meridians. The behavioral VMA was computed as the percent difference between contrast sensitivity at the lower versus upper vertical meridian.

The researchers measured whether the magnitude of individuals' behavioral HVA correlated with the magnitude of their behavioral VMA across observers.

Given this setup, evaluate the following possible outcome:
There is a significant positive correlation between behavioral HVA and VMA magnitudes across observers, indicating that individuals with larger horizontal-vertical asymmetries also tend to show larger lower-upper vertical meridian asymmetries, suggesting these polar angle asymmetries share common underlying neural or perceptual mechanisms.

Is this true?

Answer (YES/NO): NO